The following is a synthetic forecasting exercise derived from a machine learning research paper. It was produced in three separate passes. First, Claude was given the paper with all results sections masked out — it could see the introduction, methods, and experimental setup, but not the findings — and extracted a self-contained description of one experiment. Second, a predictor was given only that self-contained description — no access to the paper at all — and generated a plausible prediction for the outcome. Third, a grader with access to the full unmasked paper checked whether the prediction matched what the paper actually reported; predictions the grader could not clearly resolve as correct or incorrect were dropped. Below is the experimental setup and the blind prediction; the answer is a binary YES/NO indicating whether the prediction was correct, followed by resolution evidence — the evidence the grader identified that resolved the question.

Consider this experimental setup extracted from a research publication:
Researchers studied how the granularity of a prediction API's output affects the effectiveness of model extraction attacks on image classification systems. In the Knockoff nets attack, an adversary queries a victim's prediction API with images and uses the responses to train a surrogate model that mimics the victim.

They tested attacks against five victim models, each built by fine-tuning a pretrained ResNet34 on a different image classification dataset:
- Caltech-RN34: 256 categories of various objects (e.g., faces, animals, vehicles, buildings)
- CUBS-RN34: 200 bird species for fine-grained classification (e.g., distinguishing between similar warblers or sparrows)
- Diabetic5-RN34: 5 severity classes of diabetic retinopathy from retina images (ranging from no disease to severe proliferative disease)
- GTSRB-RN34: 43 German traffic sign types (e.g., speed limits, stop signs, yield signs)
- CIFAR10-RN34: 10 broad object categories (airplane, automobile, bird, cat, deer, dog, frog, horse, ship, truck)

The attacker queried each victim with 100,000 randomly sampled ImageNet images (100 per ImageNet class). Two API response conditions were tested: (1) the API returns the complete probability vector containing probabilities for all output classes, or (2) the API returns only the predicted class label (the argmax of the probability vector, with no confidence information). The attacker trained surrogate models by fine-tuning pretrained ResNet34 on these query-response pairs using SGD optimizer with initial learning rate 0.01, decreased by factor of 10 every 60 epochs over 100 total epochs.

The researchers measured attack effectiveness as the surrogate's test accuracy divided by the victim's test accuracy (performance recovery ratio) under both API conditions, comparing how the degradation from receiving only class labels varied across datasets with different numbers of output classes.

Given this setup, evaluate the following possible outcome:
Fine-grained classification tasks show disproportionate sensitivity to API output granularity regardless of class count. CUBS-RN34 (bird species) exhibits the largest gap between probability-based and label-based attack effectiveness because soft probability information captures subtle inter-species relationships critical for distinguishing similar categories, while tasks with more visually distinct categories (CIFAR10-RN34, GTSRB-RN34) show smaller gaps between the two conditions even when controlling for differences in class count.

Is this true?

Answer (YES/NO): NO